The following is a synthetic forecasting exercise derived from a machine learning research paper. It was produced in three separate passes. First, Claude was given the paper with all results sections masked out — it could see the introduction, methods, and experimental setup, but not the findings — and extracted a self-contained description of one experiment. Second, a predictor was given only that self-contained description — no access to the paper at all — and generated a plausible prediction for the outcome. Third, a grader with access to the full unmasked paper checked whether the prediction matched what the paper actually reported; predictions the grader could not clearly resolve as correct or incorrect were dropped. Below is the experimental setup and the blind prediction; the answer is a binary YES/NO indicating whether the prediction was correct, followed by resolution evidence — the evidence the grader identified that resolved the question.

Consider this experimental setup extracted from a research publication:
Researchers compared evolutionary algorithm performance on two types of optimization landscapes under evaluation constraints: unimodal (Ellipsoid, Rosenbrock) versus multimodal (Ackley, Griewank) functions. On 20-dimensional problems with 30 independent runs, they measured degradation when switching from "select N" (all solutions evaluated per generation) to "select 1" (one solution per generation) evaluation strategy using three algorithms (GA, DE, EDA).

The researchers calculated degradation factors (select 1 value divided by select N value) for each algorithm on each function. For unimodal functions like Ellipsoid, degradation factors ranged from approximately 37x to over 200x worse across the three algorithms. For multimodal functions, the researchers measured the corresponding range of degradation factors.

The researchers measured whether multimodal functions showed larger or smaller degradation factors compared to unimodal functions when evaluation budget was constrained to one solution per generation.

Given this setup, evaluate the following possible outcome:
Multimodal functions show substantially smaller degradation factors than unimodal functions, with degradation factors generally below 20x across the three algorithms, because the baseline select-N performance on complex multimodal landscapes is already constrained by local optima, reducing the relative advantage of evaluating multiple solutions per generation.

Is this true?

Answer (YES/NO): YES